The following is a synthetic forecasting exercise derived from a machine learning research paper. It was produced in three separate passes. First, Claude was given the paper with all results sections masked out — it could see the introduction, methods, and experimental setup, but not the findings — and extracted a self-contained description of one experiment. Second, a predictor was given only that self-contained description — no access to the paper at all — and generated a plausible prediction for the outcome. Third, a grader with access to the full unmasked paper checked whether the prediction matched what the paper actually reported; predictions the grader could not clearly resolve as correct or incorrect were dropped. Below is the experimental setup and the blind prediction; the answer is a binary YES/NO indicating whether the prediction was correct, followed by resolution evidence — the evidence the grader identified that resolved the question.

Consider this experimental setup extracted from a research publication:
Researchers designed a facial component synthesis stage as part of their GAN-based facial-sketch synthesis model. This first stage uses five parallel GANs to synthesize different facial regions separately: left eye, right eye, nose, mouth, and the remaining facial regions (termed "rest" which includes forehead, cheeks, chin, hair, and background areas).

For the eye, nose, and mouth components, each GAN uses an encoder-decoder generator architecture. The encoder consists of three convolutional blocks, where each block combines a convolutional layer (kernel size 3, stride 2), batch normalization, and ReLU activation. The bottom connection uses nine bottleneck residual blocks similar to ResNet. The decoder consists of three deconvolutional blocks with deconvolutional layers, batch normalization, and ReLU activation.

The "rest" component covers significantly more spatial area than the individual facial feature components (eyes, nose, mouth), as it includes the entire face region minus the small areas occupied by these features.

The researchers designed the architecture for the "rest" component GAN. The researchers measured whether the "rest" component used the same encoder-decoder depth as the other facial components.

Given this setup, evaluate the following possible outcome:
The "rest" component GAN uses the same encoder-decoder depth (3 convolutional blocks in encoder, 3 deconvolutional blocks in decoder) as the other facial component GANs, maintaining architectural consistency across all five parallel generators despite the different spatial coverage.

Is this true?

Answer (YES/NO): NO